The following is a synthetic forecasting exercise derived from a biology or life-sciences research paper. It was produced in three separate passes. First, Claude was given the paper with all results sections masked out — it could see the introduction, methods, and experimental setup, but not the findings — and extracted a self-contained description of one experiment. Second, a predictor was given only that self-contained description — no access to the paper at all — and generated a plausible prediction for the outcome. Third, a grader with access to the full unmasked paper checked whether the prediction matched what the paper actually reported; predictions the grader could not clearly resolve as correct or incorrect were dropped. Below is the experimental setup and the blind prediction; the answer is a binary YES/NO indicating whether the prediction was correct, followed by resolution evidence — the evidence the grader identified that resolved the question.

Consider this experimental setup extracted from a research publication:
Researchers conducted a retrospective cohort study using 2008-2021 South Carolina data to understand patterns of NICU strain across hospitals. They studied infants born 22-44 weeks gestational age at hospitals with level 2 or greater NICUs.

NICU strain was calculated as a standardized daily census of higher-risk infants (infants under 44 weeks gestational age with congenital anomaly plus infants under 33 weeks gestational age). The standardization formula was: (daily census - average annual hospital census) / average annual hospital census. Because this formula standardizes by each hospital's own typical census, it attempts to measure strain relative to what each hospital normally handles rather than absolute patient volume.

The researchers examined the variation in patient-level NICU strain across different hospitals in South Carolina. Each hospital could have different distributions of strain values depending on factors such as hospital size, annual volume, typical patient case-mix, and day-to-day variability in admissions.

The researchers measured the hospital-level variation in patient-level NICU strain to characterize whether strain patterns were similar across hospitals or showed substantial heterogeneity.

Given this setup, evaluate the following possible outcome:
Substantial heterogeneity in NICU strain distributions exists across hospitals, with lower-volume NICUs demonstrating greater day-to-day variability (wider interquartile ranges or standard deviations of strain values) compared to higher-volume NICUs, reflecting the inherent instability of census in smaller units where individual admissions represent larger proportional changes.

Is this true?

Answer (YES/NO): YES